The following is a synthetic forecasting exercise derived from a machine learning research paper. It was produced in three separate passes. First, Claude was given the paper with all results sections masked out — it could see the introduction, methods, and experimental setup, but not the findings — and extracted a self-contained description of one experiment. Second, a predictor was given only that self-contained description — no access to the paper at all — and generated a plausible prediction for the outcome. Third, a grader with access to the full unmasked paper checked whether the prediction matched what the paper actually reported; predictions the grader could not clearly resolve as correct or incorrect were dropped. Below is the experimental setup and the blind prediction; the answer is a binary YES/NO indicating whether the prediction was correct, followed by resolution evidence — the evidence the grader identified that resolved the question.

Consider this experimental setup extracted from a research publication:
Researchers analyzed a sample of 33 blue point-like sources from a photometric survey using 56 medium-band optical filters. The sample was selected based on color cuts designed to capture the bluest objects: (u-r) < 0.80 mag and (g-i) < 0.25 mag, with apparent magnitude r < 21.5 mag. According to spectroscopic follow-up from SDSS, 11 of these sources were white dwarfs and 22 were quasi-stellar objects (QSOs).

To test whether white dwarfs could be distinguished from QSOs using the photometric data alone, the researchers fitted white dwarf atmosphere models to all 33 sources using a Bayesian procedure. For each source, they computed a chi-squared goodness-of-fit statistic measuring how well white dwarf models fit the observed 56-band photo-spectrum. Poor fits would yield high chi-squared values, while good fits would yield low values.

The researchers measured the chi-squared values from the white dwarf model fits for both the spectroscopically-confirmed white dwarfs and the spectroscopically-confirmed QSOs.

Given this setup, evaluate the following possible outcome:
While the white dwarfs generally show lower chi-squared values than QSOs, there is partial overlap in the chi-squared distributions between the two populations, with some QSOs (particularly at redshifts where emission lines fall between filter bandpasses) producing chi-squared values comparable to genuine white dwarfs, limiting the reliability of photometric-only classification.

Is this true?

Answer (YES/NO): NO